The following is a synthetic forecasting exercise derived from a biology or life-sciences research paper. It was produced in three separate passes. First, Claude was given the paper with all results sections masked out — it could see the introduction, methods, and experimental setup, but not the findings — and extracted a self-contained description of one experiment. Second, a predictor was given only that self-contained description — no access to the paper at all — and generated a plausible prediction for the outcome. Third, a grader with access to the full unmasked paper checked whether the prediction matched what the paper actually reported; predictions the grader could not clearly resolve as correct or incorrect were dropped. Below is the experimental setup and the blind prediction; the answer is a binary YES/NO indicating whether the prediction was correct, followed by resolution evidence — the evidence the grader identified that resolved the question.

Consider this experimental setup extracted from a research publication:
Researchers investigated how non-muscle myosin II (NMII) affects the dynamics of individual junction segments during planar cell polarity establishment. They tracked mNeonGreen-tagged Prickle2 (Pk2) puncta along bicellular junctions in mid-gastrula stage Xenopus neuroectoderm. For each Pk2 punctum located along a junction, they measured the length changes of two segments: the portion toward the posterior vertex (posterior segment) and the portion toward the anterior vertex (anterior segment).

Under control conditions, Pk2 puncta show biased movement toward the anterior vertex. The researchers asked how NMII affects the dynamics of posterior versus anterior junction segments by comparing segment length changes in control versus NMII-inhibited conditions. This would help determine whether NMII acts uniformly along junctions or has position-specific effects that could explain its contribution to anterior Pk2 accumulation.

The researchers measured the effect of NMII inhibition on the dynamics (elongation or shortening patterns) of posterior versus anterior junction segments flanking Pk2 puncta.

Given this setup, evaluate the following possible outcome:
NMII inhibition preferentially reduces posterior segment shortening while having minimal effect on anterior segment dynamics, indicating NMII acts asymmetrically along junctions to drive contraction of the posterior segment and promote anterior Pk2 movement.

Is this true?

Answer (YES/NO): NO